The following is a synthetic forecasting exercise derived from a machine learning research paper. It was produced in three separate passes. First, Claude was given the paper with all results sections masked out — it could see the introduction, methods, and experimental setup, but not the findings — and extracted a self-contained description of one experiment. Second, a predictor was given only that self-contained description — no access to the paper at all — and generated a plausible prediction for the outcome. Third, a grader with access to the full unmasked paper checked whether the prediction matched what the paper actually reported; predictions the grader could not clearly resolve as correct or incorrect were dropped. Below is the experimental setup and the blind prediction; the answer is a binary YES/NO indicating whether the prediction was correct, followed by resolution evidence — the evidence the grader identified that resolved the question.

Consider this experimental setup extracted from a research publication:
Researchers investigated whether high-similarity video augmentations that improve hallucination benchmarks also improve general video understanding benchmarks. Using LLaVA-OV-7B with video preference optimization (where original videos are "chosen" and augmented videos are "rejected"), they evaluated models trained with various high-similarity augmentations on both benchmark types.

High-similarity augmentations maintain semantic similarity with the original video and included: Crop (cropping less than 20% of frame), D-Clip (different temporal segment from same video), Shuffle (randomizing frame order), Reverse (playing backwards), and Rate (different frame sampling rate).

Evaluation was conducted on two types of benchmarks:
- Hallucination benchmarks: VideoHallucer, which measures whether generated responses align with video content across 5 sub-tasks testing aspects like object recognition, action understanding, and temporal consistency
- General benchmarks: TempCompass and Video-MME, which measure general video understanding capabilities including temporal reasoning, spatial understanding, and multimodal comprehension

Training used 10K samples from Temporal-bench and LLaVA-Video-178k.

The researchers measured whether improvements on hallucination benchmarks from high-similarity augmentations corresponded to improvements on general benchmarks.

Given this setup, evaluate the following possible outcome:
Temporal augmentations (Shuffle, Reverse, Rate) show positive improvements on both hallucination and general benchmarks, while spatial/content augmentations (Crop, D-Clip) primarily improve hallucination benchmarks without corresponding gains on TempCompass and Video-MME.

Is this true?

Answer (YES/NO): NO